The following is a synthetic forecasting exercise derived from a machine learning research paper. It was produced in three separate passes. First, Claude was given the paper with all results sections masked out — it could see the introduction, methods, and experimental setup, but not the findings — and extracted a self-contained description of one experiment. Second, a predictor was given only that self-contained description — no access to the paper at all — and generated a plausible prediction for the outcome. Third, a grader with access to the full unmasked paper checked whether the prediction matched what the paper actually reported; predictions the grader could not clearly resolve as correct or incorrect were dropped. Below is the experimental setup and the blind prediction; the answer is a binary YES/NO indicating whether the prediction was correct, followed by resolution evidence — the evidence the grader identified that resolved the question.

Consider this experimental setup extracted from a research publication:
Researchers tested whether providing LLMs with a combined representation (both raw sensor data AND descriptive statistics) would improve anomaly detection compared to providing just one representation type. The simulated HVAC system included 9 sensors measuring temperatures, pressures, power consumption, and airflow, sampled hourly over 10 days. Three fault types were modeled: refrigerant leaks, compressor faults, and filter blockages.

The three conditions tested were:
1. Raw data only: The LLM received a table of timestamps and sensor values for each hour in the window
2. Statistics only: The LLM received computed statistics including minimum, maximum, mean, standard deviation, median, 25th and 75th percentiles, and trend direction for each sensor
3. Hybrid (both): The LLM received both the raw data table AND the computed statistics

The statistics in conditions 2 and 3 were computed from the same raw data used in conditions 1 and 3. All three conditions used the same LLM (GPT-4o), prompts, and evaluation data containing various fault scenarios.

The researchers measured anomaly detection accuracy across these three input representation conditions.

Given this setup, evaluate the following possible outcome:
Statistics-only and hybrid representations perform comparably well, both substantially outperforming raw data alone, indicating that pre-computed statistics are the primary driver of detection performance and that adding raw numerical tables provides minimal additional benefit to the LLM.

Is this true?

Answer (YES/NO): NO